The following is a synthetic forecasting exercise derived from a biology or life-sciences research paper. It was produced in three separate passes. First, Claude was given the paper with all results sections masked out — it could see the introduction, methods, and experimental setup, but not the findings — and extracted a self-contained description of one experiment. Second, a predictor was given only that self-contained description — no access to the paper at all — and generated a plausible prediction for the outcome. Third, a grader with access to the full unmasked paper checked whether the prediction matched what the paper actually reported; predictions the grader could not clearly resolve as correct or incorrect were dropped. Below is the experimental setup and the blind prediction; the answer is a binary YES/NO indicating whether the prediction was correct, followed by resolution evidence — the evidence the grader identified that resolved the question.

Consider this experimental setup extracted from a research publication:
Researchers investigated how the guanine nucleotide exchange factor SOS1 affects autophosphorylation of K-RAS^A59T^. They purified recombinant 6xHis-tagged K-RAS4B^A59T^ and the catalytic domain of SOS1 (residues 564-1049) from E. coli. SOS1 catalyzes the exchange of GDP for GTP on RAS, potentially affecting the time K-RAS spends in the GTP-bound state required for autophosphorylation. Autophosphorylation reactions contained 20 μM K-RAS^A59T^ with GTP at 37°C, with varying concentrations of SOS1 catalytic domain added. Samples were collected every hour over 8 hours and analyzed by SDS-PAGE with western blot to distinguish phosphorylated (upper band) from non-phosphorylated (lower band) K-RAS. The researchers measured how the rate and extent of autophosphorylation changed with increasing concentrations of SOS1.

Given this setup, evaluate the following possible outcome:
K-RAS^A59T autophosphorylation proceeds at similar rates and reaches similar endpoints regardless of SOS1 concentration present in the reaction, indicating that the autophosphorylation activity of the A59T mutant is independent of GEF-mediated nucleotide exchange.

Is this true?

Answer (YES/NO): YES